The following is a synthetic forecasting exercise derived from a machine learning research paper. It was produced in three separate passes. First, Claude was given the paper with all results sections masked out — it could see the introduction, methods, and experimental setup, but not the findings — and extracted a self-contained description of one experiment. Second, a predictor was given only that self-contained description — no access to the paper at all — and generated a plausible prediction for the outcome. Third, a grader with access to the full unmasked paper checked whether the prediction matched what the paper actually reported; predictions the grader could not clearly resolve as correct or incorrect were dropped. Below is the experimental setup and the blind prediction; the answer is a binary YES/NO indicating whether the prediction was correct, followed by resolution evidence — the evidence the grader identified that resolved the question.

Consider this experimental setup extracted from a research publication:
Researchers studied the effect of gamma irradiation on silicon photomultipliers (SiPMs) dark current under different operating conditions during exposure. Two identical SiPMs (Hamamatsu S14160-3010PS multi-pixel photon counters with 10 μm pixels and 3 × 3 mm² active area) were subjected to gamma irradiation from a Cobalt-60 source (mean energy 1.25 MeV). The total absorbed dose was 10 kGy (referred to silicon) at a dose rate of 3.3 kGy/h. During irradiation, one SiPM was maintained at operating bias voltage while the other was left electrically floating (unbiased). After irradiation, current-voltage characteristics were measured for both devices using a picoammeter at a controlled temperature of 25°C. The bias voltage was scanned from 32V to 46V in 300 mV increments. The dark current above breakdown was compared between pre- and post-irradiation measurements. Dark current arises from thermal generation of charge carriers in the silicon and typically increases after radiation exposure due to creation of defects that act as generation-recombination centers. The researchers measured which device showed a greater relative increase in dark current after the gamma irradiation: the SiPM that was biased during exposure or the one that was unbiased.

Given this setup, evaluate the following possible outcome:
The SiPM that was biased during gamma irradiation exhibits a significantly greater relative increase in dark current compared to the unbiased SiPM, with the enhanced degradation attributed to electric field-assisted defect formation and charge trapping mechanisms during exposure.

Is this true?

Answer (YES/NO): NO